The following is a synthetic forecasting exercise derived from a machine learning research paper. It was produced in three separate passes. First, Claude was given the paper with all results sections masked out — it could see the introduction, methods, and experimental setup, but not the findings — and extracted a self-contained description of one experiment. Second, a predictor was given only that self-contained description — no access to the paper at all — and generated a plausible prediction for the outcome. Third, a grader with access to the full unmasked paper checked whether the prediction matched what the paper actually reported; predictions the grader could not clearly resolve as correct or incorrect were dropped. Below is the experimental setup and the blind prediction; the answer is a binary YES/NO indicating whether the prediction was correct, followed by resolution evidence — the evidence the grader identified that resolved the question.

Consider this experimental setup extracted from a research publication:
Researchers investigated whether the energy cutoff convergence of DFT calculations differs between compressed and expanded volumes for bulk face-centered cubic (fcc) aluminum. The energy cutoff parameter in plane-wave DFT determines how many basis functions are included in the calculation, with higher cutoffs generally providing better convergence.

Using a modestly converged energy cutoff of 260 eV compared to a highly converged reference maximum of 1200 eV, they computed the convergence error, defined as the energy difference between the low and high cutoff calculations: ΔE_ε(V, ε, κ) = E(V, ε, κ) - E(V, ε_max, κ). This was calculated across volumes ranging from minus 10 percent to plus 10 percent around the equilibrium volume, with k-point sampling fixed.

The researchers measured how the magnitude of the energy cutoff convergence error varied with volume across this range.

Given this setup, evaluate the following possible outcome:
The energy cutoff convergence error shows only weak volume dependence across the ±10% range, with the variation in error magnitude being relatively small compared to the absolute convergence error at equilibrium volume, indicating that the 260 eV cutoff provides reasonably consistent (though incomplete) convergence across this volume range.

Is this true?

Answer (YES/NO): NO